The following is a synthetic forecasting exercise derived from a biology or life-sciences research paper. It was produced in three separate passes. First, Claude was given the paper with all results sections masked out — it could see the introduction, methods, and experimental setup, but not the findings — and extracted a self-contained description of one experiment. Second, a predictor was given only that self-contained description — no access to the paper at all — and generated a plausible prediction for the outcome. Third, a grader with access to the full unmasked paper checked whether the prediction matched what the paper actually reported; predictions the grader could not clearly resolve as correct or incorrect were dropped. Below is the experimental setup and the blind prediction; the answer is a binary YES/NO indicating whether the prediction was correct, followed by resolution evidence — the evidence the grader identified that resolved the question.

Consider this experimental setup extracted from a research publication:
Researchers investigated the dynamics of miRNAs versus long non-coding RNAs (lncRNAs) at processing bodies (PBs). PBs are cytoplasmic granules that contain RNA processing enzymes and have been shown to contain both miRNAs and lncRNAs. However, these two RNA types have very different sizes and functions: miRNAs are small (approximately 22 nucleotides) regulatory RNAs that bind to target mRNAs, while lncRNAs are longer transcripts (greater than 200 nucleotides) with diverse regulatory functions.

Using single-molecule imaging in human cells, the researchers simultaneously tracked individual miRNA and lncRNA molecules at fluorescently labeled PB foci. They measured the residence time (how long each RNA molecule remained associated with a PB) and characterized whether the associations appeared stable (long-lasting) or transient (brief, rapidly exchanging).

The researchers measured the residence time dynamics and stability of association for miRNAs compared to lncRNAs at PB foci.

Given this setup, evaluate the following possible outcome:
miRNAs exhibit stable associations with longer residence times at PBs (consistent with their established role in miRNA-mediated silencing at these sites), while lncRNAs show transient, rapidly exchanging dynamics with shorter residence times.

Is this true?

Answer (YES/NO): YES